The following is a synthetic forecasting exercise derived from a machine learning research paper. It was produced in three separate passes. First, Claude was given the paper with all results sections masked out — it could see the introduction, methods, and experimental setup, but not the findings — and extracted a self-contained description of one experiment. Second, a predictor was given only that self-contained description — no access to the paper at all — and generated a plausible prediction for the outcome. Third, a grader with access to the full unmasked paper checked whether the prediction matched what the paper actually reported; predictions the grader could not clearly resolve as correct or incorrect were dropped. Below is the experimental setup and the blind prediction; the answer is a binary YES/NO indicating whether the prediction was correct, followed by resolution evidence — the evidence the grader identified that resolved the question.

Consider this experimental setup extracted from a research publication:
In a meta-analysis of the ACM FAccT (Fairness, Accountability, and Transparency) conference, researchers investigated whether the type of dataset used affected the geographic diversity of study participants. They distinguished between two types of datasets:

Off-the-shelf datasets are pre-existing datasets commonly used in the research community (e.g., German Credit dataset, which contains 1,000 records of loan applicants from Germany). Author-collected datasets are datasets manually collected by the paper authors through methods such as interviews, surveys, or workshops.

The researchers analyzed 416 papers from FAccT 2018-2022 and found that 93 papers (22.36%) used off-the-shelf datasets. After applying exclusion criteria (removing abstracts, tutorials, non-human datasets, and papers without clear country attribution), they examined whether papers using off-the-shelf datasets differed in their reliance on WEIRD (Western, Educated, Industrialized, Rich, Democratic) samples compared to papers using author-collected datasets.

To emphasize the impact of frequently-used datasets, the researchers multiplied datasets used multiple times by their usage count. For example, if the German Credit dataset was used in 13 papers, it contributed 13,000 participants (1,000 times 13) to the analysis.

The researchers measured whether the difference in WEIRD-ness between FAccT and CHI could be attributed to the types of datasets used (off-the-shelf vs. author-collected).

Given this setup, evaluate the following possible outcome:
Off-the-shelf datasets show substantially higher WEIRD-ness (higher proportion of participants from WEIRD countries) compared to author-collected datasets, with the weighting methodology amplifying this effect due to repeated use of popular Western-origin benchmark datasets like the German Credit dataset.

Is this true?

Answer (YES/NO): NO